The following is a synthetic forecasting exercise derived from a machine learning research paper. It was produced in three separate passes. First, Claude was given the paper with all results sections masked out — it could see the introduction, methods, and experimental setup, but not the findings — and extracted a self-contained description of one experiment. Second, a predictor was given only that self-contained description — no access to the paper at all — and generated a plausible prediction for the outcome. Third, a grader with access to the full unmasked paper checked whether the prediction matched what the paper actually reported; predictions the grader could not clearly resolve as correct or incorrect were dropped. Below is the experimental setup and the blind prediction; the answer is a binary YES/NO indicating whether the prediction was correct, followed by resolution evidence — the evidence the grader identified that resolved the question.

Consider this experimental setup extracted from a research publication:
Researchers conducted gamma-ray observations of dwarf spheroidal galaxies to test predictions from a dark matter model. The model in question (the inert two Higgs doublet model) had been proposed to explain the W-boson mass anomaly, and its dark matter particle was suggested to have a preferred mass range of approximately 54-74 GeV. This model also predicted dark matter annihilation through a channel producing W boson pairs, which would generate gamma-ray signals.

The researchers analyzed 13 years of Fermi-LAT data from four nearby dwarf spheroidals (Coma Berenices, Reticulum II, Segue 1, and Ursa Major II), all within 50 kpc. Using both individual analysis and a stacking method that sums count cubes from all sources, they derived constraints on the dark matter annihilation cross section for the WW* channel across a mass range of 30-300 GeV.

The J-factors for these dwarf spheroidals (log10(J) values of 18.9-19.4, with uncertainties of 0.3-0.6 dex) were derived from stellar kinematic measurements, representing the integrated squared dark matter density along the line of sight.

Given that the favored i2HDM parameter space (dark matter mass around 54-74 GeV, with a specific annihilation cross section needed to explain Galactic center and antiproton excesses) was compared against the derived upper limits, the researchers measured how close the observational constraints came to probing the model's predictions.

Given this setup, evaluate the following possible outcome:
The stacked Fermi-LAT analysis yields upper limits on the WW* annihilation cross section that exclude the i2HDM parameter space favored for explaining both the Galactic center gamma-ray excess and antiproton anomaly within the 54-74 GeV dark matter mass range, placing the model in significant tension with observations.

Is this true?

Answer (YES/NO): NO